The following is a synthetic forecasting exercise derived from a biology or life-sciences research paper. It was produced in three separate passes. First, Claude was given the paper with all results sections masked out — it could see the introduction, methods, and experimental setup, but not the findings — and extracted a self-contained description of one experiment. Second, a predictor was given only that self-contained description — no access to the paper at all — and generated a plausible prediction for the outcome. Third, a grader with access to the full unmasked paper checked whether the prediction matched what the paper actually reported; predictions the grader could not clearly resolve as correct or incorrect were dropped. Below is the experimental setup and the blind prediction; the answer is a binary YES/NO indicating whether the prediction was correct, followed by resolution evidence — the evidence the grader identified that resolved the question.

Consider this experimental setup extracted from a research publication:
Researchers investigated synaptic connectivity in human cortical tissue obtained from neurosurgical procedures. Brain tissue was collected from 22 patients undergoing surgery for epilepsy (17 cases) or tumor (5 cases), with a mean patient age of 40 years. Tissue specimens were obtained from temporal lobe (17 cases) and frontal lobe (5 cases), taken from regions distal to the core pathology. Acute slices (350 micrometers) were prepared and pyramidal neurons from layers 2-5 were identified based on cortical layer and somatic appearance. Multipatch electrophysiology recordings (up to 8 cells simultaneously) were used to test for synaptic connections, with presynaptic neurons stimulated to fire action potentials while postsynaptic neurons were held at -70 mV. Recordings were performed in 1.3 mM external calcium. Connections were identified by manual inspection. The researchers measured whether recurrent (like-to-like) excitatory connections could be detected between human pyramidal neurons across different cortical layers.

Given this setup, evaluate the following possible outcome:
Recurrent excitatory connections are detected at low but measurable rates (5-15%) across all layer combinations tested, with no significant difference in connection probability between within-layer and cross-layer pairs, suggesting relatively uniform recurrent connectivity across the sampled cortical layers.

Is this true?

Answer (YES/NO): NO